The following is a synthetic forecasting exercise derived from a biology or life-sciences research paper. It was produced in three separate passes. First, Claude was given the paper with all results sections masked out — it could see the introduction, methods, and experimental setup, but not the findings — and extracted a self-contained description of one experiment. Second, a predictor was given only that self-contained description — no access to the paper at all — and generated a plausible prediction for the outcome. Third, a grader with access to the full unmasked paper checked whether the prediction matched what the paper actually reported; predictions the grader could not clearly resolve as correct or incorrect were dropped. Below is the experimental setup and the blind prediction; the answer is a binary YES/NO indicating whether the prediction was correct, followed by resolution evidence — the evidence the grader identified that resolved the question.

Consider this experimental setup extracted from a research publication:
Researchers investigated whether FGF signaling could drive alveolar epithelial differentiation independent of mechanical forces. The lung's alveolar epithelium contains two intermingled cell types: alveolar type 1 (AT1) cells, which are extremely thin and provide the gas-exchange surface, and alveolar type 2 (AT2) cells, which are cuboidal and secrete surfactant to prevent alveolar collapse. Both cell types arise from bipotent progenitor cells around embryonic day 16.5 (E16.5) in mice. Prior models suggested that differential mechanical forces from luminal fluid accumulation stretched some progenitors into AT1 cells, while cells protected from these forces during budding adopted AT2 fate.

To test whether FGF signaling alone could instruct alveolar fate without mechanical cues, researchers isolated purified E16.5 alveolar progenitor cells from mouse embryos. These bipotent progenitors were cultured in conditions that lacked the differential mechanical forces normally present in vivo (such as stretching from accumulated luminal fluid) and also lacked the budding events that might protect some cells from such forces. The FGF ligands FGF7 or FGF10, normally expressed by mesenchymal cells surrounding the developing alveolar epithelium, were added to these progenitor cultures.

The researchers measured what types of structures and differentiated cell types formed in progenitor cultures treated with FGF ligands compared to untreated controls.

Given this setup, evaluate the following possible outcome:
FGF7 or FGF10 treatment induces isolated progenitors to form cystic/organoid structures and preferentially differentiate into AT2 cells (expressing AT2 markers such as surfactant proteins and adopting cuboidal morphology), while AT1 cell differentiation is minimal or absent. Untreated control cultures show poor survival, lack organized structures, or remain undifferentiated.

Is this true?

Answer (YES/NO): NO